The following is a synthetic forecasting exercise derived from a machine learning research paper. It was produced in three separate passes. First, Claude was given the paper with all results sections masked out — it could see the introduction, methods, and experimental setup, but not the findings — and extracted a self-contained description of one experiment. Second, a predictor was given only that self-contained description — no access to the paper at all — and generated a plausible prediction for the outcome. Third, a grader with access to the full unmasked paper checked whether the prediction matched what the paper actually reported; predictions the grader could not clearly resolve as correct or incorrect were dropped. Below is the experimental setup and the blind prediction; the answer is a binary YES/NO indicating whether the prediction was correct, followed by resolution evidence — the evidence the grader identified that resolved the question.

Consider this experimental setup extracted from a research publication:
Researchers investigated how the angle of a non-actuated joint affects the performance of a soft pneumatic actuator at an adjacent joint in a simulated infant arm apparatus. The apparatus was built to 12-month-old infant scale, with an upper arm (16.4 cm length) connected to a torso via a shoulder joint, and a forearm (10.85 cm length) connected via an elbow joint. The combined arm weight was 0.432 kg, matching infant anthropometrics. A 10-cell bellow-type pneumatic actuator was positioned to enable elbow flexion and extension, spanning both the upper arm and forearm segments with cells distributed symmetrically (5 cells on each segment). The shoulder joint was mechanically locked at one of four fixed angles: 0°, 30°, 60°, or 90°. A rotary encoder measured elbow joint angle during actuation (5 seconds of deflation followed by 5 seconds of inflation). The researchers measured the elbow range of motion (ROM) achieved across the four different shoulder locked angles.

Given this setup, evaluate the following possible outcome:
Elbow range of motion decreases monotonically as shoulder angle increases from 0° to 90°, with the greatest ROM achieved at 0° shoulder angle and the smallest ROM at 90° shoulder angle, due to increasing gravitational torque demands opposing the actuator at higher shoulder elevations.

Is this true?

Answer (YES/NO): NO